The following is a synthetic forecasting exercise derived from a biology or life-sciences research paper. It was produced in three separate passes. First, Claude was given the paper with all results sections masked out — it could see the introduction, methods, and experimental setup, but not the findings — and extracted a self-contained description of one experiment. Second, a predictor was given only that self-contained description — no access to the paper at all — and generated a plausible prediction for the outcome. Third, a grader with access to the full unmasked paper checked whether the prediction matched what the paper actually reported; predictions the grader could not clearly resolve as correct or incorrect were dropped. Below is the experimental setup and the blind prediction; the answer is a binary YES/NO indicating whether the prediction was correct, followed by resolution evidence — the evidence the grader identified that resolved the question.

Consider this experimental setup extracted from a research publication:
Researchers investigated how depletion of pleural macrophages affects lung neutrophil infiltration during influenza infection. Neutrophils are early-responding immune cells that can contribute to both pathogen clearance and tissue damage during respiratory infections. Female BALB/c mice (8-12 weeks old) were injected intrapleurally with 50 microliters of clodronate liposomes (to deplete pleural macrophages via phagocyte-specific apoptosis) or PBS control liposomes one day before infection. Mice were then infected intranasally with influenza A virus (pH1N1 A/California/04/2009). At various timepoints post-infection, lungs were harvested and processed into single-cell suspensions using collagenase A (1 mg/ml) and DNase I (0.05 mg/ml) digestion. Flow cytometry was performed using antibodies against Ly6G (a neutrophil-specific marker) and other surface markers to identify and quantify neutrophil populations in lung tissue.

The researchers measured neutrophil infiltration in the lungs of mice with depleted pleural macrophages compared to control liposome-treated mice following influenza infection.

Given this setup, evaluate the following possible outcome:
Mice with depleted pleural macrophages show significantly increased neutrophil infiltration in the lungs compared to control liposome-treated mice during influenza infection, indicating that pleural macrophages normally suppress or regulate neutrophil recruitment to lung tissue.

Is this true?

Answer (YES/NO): YES